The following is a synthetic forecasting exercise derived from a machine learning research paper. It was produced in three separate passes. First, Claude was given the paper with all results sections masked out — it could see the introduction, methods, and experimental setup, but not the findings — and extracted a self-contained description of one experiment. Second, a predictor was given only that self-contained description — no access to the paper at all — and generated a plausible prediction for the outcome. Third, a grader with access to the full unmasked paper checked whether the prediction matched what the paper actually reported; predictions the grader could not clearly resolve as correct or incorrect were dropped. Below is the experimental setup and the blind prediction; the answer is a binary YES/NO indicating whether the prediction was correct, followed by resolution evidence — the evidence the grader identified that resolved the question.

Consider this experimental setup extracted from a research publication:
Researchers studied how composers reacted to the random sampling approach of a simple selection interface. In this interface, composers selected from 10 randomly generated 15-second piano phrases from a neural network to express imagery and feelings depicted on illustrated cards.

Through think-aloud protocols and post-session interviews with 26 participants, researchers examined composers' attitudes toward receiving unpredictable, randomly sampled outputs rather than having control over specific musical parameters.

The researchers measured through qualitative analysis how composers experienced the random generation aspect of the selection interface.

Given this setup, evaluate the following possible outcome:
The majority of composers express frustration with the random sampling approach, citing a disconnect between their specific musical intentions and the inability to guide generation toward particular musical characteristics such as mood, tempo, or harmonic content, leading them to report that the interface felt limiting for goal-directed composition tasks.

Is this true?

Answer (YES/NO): NO